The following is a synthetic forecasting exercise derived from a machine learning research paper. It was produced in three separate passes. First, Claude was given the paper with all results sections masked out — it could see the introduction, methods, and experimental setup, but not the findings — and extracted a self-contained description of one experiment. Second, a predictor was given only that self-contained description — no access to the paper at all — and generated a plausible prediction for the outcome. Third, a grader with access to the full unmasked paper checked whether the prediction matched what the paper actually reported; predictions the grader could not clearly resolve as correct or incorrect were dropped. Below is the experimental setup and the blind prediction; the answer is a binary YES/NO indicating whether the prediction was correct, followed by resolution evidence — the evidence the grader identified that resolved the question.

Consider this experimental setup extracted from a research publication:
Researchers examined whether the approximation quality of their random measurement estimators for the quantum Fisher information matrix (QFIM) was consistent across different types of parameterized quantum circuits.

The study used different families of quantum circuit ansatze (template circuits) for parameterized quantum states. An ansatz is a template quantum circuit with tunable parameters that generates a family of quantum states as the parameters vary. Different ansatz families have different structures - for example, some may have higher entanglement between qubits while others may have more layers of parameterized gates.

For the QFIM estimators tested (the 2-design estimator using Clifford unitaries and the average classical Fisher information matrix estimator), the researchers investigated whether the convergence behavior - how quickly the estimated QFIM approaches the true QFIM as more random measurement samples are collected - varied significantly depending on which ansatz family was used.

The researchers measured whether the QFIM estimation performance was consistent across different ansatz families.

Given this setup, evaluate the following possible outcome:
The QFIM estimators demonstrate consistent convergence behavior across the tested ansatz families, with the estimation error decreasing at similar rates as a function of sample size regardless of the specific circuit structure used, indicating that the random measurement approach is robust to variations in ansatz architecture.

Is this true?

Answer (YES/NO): YES